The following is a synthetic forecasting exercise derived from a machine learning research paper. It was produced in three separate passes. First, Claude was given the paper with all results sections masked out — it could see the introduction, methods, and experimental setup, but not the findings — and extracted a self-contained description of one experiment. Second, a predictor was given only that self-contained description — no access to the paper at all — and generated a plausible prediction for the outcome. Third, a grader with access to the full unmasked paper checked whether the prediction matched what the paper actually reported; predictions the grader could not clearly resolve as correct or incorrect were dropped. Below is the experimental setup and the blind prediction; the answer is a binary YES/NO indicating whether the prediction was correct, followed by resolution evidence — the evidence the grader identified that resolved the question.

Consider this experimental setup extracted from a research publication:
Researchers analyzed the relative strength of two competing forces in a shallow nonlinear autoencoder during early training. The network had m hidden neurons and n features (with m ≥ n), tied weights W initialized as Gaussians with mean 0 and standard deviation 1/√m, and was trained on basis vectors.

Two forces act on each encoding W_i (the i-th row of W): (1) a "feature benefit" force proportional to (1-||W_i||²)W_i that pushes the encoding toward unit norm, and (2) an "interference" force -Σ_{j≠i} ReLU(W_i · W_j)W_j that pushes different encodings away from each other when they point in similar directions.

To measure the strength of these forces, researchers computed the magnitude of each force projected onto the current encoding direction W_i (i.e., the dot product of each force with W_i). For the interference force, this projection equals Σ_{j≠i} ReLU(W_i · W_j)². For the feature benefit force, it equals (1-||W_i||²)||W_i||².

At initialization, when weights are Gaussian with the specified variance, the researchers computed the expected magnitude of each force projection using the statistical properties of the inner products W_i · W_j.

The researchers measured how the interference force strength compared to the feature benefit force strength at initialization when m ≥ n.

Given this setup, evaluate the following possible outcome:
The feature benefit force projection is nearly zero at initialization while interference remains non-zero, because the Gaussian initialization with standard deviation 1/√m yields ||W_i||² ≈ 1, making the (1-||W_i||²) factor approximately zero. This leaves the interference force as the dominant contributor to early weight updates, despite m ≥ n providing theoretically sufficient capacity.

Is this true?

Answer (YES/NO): NO